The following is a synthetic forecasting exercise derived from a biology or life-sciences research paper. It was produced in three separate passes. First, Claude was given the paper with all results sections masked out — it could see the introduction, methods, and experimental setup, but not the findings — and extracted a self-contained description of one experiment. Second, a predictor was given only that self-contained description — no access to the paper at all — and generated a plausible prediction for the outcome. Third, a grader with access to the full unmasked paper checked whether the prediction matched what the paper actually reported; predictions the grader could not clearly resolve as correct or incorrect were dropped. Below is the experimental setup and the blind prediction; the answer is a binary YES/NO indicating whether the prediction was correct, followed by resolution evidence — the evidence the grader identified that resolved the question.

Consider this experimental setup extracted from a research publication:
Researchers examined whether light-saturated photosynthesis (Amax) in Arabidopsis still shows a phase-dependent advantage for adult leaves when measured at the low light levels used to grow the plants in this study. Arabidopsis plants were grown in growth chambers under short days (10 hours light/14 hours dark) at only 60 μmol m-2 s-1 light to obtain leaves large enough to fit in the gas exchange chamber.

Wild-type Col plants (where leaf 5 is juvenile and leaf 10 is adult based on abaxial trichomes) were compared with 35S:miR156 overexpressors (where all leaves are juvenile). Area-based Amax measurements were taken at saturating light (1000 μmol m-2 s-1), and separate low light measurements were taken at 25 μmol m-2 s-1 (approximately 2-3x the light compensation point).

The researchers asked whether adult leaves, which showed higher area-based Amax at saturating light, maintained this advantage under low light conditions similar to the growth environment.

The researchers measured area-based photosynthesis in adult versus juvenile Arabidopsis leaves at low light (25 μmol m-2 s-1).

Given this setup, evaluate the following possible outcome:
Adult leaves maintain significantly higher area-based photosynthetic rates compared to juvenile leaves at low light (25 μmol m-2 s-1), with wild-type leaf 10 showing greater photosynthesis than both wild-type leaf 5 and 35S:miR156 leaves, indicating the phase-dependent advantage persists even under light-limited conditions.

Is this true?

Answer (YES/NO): NO